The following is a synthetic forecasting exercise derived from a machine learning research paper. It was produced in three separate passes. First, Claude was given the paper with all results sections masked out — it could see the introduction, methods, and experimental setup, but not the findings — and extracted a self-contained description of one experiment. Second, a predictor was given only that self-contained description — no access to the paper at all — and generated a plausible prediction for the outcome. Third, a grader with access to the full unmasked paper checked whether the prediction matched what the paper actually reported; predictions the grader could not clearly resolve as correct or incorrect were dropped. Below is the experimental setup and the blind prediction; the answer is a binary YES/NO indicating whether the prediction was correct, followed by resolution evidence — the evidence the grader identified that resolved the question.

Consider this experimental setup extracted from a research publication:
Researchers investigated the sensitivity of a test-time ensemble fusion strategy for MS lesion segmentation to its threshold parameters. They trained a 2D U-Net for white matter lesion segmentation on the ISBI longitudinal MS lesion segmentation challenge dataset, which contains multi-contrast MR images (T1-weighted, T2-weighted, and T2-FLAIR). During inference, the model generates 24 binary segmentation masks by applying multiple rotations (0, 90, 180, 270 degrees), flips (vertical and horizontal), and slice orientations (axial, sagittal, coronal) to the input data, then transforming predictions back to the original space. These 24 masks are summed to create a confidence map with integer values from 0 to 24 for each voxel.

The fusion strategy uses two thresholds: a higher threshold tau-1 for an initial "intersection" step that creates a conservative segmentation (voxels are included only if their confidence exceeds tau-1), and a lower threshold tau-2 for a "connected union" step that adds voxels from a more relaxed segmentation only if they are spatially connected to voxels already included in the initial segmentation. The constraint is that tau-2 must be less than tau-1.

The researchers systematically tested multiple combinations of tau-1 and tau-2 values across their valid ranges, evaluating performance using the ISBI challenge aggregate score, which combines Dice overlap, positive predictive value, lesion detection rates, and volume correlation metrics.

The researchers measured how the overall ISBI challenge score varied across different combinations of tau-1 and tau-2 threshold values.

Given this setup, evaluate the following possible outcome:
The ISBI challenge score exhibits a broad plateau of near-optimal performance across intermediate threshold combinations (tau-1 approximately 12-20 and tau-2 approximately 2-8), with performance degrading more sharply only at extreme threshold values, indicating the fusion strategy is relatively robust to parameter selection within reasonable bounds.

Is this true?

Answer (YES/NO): NO